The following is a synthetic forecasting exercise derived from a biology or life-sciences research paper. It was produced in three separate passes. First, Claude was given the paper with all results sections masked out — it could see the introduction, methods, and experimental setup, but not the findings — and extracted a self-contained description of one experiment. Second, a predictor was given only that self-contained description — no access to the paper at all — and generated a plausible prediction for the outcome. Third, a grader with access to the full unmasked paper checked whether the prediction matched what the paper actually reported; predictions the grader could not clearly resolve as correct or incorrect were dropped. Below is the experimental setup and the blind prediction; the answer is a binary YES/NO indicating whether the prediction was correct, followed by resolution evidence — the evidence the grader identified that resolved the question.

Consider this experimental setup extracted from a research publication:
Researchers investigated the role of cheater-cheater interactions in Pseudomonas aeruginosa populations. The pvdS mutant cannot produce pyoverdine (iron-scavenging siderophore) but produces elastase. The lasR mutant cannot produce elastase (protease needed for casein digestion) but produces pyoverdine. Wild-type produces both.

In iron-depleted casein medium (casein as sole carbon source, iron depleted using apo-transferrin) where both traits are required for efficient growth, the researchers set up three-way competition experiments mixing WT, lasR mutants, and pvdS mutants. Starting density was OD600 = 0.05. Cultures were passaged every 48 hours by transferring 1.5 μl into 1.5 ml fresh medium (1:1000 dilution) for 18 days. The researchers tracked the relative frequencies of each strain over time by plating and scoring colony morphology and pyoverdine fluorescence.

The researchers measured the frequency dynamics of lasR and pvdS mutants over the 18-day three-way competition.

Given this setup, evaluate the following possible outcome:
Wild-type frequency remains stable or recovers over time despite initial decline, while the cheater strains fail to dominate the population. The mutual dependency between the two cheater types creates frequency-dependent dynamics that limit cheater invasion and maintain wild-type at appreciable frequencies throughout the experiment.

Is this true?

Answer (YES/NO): NO